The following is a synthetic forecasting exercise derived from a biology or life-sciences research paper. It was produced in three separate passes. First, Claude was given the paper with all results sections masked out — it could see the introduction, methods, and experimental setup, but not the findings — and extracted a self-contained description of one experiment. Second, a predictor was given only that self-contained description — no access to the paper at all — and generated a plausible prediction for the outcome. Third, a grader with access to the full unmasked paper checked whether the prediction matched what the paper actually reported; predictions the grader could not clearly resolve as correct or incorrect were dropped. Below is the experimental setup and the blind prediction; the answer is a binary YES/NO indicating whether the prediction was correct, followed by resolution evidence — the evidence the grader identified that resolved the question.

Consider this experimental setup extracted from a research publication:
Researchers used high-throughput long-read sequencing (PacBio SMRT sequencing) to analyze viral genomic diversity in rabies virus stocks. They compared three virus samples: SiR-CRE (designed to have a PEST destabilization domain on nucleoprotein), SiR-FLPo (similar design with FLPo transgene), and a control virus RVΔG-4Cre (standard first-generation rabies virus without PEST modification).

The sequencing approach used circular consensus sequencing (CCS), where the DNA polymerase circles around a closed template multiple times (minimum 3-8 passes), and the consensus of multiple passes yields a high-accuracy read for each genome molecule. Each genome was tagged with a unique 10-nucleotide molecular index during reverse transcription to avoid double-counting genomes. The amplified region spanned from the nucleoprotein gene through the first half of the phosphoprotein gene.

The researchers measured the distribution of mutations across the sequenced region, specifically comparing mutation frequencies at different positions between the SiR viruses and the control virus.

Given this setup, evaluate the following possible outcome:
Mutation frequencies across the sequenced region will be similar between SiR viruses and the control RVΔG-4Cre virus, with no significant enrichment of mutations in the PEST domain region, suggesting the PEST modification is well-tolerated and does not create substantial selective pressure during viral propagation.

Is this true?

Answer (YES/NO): NO